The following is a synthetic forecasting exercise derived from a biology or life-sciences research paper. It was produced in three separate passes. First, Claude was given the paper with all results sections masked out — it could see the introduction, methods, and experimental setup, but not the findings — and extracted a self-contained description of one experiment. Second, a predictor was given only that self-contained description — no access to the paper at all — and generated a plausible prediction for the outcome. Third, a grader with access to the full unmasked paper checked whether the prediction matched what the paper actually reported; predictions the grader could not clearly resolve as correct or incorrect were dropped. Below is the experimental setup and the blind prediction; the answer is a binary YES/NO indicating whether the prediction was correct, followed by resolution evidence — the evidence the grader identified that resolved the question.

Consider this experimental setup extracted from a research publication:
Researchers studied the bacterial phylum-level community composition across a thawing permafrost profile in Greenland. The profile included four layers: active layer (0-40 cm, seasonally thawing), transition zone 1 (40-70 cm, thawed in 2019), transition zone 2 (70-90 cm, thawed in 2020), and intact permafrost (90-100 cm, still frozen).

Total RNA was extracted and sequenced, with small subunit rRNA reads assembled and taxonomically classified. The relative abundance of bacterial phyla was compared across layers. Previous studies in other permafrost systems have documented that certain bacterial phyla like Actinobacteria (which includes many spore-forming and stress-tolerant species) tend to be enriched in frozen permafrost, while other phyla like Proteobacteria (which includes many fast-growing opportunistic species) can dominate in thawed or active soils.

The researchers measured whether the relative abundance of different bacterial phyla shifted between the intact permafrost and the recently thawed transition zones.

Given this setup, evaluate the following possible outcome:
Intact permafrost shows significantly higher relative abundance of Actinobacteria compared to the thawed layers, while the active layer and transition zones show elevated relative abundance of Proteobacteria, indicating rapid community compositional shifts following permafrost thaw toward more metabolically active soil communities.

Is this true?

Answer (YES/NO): NO